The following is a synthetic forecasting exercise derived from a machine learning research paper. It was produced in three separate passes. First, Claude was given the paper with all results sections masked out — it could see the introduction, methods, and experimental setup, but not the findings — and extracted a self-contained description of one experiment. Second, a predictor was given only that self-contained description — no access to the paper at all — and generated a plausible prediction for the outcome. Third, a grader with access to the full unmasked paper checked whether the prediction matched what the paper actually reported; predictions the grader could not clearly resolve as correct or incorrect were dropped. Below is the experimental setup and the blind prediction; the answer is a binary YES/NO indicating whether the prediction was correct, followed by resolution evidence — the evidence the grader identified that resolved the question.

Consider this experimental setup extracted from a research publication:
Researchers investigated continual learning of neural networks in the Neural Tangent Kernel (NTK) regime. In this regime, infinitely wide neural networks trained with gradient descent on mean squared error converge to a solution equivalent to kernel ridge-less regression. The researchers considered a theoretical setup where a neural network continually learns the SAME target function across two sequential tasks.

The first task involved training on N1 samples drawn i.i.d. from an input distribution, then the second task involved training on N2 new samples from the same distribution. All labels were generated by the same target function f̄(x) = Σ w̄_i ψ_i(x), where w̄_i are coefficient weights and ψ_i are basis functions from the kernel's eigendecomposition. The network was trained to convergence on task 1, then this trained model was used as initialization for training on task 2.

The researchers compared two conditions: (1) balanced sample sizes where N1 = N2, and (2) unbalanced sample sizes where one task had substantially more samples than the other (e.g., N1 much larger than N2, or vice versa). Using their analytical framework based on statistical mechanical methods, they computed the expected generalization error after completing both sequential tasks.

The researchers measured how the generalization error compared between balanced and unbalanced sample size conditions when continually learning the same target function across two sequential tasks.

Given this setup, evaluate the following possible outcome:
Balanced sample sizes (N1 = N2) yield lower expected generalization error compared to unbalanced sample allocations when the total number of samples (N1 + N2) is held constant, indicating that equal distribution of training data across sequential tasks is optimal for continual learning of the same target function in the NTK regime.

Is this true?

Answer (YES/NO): NO